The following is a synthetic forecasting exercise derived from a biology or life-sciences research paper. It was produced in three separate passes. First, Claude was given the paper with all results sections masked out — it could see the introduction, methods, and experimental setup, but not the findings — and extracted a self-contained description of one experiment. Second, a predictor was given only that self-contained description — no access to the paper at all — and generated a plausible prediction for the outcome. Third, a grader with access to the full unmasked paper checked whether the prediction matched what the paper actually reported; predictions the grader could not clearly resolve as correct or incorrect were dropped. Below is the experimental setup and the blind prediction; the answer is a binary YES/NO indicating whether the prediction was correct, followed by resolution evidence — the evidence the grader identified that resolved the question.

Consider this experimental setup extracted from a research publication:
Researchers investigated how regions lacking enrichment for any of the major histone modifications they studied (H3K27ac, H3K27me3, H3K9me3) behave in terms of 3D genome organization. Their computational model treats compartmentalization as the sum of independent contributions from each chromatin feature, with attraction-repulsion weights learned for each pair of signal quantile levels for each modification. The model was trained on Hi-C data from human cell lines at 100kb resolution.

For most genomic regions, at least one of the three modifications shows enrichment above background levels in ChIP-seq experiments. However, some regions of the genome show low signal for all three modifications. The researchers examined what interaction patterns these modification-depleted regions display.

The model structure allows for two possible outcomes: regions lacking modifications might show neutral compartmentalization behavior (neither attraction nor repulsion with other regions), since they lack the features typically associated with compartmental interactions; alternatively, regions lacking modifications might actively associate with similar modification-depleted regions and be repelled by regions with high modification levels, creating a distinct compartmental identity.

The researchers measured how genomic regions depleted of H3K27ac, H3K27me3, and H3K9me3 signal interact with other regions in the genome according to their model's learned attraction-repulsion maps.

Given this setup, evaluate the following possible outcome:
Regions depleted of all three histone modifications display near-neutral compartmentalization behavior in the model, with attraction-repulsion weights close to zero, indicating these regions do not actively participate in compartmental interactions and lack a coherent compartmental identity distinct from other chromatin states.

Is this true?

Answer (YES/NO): NO